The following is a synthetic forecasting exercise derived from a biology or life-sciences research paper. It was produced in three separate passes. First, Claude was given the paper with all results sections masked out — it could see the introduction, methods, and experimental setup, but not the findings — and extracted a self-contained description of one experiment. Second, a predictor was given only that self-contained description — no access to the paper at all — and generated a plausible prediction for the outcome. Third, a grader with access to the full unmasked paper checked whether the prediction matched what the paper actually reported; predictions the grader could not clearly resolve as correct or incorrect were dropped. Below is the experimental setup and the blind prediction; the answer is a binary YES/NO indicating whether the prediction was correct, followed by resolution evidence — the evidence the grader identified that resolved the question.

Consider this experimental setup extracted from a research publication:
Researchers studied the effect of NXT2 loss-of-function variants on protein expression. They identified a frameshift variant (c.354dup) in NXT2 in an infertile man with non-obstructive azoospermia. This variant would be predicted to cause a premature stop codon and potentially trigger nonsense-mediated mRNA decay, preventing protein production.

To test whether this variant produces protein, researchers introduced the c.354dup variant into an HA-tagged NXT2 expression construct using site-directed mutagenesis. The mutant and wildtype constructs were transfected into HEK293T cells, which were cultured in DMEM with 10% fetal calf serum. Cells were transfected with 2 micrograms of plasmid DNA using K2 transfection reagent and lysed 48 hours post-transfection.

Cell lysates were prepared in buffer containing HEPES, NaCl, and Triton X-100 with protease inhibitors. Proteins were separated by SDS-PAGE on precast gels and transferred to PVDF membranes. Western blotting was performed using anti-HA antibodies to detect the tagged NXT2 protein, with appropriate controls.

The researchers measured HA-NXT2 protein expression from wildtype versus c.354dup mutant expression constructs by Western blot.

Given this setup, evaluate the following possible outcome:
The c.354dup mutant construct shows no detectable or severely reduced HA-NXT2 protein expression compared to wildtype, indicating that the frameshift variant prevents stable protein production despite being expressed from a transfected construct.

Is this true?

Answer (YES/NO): YES